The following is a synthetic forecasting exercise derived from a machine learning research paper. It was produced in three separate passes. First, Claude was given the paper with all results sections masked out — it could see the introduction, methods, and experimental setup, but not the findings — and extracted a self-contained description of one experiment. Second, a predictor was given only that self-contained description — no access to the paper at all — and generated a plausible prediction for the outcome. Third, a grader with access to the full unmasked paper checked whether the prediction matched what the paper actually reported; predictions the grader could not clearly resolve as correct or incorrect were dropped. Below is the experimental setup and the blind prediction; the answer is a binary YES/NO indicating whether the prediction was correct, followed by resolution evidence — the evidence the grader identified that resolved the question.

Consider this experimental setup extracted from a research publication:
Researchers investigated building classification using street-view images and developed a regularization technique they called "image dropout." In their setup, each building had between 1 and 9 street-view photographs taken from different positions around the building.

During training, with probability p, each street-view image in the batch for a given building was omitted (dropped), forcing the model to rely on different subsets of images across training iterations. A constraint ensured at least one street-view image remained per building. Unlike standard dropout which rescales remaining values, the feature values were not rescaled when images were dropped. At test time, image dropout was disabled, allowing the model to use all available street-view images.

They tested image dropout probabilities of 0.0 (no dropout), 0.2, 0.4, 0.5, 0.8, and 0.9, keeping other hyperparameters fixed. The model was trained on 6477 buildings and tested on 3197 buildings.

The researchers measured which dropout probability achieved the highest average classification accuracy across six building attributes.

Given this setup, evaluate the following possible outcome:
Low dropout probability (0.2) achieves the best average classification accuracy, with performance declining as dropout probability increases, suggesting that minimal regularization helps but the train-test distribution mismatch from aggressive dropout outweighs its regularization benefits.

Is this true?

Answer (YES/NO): NO